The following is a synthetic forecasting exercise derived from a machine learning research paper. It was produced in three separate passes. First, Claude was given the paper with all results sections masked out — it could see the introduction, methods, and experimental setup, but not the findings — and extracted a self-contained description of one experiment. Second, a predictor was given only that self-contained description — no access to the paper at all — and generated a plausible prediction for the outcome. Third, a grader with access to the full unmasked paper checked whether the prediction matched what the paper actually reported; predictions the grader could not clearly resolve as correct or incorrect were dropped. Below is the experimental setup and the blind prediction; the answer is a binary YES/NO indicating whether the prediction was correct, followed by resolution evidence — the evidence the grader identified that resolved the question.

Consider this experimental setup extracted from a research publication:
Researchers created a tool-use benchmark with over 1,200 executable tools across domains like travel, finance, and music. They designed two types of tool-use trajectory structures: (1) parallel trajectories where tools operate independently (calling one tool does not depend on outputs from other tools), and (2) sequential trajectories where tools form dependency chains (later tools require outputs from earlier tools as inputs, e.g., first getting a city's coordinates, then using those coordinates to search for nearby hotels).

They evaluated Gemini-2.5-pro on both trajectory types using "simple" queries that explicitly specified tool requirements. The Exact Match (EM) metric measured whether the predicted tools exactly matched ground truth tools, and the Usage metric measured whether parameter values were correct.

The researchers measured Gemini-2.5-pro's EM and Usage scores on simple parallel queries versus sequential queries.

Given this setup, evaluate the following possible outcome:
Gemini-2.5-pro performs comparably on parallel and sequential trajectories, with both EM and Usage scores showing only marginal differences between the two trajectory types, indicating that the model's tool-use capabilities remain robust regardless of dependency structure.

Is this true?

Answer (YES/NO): NO